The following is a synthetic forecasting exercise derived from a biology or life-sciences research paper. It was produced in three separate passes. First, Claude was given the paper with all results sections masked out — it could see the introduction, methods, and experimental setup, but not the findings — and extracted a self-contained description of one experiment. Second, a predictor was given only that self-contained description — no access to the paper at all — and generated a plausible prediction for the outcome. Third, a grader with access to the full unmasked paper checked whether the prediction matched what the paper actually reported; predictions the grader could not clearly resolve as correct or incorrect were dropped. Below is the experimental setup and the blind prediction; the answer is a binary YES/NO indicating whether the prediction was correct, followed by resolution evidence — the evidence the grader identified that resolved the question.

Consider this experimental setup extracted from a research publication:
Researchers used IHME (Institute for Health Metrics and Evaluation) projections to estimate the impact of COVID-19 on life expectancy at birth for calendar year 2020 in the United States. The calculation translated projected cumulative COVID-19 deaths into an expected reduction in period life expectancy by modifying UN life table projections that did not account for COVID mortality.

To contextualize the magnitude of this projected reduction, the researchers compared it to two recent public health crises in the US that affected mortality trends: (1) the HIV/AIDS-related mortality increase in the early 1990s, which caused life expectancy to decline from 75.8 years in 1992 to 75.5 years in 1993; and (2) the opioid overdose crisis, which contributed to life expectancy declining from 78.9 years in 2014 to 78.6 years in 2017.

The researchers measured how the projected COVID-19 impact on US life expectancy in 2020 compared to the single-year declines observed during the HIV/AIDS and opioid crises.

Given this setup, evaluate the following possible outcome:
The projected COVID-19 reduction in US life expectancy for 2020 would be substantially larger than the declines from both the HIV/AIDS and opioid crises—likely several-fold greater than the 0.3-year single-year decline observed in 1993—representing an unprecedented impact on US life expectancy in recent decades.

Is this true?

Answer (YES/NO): NO